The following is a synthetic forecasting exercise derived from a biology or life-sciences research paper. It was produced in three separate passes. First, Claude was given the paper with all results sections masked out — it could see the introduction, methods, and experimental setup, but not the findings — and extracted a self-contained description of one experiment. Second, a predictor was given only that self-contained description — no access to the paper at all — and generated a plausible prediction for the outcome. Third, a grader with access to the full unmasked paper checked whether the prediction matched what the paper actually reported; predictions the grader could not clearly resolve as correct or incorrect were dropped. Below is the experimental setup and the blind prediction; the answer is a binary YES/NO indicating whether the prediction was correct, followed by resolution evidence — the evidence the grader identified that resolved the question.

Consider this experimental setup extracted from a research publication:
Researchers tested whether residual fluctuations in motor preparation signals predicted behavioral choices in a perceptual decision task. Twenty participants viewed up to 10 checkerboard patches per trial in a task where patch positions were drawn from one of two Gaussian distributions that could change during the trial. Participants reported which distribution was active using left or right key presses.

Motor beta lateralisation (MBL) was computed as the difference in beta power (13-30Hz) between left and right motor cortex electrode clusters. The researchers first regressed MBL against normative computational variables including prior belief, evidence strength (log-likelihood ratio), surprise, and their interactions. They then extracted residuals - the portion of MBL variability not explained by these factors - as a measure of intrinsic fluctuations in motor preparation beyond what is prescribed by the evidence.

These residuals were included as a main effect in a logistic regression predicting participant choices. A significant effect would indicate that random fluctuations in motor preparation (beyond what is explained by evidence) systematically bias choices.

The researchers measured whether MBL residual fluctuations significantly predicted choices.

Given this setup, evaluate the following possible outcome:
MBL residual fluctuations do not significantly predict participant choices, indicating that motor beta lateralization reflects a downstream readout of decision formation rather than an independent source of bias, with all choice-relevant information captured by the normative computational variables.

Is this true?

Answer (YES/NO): NO